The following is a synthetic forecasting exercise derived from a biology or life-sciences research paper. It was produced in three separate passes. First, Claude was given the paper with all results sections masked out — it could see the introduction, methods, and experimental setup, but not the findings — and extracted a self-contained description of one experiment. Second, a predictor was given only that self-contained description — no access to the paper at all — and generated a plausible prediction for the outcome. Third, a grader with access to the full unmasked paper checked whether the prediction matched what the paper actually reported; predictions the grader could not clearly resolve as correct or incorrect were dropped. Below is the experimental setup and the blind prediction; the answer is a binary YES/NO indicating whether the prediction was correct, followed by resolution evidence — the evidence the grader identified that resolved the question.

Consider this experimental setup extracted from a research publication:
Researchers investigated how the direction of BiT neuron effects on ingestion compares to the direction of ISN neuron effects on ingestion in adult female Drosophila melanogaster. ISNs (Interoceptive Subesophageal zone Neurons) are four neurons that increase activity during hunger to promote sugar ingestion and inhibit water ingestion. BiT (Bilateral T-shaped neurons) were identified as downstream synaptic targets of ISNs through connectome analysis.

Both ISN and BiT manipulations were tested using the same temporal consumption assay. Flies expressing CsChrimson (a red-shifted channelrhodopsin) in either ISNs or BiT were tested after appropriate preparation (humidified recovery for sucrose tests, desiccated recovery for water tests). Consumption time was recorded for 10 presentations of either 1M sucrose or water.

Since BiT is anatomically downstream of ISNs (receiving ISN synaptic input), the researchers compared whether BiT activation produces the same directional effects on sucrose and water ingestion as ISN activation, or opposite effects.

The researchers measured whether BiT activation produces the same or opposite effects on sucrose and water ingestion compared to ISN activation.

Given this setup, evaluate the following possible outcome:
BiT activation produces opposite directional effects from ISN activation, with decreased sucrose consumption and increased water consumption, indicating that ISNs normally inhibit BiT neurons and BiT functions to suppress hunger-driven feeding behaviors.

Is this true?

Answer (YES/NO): YES